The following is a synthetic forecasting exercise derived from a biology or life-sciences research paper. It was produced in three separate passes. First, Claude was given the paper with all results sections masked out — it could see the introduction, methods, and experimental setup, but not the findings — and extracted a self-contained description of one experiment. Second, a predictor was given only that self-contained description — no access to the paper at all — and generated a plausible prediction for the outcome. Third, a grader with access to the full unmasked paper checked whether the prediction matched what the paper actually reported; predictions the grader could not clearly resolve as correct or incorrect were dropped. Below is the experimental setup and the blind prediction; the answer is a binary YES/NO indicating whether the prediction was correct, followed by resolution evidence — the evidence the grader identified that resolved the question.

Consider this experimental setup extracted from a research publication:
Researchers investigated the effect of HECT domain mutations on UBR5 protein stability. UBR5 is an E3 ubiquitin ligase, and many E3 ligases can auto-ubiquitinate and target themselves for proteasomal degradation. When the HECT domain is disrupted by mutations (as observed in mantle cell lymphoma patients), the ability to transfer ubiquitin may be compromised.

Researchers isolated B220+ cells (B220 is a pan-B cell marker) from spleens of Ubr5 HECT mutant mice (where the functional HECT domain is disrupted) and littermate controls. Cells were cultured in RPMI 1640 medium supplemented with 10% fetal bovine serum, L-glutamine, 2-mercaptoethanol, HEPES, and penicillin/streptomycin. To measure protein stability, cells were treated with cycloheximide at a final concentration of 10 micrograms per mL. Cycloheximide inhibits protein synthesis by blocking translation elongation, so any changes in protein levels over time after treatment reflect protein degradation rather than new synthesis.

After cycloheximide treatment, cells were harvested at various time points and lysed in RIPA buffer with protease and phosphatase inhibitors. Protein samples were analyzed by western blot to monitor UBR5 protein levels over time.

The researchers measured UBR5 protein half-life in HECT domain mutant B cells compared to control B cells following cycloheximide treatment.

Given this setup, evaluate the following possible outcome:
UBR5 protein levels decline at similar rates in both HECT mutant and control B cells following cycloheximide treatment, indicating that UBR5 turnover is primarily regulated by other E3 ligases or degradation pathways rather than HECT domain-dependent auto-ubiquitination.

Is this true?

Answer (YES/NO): NO